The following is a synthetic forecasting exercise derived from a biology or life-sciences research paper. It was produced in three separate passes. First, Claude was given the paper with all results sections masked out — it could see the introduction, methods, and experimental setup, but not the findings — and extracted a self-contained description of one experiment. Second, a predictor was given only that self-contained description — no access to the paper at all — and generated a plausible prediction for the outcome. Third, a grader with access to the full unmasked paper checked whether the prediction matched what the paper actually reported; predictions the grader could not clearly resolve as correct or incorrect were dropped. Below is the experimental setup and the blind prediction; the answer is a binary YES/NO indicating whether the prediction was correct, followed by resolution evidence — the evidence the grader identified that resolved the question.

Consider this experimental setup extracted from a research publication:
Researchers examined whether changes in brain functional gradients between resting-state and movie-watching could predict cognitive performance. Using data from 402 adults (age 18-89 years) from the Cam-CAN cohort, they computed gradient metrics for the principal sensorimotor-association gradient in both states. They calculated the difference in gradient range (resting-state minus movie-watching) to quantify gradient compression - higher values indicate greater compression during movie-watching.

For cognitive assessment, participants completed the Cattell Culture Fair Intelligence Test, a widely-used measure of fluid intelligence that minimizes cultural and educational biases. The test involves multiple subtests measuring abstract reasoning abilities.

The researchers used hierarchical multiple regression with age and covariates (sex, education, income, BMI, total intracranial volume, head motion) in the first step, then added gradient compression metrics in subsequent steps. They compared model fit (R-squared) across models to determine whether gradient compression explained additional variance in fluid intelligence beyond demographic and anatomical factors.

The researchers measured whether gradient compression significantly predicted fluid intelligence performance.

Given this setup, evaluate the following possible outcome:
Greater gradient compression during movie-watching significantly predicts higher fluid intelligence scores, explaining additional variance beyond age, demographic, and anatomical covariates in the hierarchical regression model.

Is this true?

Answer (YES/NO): NO